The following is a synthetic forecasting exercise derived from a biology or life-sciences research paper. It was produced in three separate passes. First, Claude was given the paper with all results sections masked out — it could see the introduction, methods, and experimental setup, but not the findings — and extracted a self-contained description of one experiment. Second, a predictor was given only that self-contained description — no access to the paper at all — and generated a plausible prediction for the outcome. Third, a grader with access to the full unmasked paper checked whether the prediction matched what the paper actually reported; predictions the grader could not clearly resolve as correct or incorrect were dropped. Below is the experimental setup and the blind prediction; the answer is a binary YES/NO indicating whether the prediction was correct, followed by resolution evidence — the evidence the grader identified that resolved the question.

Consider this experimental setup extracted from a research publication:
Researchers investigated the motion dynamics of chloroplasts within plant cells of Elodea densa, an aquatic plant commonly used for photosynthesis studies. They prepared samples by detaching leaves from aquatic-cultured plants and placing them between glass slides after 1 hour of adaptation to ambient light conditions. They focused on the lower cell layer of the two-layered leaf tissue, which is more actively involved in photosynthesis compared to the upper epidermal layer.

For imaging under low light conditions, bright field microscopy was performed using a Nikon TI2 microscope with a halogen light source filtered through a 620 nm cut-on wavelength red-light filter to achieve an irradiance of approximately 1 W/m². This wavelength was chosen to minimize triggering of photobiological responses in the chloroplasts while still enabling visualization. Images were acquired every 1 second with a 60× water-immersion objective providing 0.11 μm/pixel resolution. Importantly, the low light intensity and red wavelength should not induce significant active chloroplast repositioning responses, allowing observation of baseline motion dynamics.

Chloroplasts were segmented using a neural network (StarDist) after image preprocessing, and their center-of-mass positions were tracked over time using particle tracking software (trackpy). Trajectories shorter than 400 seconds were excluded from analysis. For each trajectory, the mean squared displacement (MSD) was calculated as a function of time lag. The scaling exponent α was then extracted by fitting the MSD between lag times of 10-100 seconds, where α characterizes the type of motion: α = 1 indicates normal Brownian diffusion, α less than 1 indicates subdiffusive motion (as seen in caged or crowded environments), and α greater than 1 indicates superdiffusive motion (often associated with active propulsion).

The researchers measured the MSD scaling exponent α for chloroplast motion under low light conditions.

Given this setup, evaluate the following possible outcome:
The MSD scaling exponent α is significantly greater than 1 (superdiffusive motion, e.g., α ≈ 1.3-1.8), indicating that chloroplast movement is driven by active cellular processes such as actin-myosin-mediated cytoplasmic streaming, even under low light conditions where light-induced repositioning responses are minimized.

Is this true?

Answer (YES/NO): NO